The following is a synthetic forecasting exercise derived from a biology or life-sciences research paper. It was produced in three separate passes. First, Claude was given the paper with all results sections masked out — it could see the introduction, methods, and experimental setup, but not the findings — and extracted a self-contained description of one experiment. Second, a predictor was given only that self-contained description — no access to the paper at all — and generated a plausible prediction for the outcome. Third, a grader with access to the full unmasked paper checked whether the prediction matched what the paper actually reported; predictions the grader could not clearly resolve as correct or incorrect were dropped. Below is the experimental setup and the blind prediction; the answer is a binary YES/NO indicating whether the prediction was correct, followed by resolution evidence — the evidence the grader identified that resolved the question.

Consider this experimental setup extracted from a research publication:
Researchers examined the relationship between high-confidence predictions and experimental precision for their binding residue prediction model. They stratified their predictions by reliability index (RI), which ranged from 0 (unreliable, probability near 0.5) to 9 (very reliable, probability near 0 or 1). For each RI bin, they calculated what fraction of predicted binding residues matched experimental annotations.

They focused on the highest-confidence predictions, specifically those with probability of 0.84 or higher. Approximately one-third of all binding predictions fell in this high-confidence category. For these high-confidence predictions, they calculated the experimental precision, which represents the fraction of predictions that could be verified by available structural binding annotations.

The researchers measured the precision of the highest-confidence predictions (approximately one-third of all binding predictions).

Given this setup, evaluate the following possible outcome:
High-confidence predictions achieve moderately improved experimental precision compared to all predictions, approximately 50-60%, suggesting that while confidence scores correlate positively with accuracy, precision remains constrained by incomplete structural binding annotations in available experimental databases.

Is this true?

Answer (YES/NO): YES